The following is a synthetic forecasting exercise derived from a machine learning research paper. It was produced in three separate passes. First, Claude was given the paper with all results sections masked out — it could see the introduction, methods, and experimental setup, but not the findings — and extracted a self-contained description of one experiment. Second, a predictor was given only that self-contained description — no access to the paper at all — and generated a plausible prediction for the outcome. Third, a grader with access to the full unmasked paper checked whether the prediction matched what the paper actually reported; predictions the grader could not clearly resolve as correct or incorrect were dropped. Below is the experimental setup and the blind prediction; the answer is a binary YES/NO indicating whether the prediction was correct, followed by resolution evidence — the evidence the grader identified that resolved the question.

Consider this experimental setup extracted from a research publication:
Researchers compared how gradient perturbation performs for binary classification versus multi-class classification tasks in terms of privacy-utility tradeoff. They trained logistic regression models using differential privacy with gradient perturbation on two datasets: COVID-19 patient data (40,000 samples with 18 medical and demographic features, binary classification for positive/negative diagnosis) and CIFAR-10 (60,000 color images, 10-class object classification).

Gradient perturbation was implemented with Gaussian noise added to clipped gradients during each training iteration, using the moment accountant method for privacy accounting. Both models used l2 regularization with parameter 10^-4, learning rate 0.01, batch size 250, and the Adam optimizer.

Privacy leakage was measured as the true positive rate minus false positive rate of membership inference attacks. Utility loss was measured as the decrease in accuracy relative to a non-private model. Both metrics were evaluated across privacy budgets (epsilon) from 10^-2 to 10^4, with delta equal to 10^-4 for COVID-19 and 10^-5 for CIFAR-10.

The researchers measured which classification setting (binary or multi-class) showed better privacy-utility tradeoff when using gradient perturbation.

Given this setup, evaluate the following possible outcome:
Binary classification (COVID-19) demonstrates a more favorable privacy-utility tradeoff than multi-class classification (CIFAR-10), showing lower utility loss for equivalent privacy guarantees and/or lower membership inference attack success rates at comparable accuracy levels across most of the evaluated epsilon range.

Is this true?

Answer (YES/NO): YES